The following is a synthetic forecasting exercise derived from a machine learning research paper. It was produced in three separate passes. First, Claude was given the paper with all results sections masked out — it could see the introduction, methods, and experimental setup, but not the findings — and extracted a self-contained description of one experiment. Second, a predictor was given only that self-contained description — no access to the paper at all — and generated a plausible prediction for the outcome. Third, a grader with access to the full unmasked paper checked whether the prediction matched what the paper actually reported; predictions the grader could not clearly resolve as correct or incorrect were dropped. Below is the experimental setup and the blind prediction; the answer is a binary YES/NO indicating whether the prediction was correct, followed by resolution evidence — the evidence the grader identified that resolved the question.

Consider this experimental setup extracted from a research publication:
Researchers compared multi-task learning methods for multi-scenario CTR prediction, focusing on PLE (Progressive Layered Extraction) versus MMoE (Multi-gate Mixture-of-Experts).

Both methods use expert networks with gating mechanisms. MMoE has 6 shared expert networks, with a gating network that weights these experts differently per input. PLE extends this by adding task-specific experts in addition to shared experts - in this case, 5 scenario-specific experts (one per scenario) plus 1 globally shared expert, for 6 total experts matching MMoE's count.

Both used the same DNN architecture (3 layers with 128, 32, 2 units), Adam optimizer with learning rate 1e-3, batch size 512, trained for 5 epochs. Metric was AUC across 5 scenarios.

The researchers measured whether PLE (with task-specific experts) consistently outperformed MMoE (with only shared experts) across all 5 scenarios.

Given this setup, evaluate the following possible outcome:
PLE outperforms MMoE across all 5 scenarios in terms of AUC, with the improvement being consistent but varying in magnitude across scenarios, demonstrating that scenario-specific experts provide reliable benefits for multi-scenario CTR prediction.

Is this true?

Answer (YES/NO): NO